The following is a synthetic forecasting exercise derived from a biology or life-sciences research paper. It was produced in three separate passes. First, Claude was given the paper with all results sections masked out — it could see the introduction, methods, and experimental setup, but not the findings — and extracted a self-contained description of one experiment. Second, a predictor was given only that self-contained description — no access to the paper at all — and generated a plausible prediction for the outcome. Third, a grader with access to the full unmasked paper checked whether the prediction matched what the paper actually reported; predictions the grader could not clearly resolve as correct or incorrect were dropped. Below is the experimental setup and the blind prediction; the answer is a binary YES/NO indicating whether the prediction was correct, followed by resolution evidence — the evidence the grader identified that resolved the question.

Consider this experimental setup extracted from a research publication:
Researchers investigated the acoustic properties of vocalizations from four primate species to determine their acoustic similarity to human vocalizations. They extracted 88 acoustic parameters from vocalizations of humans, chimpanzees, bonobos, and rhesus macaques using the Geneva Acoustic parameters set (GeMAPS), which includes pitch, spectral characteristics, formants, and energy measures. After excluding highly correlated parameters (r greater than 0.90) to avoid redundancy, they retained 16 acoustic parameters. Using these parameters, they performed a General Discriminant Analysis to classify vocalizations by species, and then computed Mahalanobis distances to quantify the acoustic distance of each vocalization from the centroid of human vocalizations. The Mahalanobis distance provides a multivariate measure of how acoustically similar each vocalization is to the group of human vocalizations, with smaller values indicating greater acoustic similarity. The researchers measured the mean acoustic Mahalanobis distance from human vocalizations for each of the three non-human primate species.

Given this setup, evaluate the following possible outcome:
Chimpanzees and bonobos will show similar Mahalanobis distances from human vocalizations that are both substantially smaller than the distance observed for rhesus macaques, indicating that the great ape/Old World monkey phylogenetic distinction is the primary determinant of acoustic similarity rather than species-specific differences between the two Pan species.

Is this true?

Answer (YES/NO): NO